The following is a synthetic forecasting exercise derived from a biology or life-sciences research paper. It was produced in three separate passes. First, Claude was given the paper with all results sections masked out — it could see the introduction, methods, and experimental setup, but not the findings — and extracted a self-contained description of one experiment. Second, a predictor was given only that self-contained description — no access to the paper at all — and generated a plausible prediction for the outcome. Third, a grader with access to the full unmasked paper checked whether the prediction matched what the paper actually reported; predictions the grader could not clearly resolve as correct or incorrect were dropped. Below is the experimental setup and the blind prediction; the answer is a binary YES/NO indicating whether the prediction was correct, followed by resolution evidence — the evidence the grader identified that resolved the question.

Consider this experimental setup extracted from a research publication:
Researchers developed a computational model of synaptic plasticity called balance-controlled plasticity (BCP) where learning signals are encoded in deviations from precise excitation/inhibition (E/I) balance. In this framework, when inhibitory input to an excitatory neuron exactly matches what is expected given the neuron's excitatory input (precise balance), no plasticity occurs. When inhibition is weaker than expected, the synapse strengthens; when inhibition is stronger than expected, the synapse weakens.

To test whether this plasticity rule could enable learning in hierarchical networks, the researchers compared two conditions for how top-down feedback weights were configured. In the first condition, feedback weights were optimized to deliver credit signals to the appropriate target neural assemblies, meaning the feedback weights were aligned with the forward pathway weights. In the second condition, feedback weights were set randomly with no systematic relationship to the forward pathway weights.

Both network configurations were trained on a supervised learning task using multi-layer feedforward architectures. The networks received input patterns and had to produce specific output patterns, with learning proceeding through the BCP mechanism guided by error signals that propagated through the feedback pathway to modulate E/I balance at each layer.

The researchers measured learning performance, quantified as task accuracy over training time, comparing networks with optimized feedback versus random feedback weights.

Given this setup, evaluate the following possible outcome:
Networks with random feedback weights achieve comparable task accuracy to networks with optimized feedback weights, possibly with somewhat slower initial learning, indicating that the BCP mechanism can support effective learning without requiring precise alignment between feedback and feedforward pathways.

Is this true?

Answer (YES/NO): YES